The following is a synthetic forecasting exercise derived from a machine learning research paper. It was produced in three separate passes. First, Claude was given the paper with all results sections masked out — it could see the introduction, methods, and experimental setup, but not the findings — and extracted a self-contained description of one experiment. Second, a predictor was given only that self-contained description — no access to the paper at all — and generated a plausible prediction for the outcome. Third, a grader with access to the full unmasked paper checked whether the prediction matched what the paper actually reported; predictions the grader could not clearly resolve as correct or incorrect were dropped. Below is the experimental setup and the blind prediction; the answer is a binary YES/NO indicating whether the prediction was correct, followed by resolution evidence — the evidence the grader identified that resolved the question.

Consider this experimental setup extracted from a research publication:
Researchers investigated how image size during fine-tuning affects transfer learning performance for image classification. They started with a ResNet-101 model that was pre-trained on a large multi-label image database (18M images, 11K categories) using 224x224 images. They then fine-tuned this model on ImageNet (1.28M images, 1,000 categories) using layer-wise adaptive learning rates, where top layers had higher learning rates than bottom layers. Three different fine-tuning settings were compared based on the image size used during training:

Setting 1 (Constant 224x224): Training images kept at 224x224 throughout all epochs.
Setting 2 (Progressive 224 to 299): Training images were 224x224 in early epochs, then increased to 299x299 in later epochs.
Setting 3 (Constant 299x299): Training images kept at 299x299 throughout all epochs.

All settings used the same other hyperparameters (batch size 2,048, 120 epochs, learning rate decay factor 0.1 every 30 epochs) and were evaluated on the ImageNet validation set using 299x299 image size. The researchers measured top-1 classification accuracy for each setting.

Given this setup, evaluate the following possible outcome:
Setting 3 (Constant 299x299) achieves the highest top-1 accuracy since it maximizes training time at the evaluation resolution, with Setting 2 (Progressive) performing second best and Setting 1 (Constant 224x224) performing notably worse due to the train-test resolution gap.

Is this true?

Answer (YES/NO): NO